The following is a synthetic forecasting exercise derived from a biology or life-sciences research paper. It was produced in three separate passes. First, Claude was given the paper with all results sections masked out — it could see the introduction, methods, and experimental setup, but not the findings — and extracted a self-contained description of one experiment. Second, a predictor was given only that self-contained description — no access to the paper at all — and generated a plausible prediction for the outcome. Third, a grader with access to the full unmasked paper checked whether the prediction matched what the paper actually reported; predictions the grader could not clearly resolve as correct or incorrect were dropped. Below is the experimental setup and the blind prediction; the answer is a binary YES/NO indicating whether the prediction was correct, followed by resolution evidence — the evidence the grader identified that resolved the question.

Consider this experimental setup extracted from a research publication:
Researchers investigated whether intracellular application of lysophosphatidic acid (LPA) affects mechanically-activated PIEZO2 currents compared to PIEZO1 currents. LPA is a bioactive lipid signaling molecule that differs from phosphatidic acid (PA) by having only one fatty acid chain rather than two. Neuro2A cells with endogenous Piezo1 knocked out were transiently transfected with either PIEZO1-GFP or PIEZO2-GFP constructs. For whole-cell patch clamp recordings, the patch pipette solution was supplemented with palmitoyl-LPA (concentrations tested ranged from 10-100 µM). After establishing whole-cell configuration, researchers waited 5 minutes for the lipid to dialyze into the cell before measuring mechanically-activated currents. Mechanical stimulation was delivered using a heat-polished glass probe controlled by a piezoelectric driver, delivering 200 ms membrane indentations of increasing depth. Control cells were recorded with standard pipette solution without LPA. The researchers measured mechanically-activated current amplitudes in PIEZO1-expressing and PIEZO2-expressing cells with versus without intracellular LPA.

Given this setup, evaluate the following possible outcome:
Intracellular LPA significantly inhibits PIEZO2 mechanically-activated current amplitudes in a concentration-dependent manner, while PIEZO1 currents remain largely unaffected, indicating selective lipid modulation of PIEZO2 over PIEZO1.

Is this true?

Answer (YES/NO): NO